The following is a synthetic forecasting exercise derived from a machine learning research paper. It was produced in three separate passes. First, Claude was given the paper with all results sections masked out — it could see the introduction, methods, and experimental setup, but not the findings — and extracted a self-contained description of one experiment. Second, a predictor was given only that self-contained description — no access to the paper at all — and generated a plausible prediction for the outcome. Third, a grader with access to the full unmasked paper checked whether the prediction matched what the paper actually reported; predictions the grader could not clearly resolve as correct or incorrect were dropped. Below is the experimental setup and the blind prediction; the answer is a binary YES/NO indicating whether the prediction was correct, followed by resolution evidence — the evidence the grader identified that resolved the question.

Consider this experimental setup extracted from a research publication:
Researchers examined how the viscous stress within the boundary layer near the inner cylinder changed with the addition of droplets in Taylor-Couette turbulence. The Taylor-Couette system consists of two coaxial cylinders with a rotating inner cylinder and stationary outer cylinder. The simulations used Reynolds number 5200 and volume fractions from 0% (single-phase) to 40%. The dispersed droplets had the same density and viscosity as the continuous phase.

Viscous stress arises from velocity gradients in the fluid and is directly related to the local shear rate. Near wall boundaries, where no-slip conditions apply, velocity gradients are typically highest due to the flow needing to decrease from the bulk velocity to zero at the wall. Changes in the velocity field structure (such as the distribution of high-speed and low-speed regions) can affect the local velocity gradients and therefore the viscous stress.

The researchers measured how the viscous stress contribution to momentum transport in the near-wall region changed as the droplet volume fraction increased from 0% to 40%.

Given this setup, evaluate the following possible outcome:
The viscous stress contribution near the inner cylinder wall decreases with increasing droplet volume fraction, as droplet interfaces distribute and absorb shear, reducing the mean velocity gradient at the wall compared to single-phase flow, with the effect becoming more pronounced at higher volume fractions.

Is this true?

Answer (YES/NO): NO